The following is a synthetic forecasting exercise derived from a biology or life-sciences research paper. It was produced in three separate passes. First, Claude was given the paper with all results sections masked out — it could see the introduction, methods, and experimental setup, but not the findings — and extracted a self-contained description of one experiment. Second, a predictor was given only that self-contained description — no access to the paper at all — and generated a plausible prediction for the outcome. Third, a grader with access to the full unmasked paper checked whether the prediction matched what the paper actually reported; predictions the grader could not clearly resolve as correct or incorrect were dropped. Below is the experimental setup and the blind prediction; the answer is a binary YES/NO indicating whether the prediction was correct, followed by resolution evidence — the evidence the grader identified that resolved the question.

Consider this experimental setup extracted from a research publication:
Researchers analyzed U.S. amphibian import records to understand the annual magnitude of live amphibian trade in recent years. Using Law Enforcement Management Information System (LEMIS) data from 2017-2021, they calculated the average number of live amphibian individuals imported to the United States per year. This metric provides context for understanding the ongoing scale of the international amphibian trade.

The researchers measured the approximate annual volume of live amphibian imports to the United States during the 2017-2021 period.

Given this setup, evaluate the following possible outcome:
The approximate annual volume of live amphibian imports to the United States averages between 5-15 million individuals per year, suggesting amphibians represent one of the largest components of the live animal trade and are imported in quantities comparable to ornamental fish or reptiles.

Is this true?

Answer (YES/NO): NO